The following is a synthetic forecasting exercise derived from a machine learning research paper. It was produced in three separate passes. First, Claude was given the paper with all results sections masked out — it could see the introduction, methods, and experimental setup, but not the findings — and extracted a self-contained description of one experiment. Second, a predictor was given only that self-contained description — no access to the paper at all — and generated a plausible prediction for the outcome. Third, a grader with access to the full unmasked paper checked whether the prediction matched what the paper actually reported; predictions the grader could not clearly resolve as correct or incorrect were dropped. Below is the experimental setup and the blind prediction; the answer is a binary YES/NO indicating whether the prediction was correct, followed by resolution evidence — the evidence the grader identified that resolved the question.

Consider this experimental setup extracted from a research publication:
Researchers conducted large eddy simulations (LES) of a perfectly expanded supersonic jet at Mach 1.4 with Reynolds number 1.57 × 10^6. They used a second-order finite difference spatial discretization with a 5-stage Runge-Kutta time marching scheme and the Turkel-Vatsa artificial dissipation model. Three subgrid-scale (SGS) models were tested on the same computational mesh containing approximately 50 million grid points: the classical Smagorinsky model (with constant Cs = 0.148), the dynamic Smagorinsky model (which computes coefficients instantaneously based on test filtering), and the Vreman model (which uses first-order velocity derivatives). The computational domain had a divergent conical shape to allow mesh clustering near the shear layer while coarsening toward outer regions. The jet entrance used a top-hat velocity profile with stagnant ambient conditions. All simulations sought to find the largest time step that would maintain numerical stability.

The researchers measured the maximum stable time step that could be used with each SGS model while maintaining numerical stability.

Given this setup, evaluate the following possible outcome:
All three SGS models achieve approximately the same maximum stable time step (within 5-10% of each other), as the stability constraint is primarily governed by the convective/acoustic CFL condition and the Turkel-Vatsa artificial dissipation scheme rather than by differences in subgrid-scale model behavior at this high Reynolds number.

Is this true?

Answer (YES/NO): NO